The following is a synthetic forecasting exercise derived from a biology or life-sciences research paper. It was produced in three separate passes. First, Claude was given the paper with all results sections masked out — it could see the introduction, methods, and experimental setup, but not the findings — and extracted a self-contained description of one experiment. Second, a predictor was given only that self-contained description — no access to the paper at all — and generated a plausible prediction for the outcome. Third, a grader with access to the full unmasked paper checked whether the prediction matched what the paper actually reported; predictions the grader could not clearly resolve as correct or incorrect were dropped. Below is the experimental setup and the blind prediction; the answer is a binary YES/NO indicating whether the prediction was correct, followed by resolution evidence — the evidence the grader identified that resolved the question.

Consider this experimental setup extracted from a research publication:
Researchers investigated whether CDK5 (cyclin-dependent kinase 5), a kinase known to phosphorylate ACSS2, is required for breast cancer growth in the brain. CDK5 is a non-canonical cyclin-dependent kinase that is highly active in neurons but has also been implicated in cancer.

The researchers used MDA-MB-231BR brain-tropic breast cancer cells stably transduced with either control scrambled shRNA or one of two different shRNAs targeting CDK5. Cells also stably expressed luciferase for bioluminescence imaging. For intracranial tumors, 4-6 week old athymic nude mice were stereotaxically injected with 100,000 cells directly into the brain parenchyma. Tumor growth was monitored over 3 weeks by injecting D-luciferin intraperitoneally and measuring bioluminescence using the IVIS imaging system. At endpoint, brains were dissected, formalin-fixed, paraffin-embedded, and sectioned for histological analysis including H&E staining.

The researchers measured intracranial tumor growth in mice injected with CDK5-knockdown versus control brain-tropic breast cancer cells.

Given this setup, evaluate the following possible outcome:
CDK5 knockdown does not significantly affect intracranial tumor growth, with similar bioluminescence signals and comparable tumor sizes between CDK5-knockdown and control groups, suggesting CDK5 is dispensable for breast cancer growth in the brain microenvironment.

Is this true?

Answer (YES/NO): NO